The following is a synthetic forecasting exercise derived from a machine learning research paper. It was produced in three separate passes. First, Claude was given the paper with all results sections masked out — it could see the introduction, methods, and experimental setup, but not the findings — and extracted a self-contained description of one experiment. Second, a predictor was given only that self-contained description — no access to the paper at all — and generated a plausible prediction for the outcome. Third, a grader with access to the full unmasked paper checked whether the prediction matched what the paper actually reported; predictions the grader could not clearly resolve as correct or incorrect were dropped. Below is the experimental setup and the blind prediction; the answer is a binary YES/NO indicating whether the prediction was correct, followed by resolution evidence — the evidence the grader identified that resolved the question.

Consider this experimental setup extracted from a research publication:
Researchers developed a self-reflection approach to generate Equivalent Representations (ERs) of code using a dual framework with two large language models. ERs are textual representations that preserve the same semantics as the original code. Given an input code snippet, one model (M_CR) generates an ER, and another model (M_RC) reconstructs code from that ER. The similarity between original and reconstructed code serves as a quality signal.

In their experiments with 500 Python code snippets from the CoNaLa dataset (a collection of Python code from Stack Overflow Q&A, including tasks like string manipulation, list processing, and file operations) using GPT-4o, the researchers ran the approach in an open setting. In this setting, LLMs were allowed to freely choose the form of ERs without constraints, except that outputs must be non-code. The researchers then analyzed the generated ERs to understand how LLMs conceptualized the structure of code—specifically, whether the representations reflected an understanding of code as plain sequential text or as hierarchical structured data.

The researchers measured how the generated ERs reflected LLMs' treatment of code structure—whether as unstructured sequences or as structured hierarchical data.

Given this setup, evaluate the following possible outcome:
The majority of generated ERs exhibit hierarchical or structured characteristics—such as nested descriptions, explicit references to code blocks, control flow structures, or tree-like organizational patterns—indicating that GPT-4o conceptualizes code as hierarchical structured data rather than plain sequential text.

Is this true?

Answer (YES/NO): YES